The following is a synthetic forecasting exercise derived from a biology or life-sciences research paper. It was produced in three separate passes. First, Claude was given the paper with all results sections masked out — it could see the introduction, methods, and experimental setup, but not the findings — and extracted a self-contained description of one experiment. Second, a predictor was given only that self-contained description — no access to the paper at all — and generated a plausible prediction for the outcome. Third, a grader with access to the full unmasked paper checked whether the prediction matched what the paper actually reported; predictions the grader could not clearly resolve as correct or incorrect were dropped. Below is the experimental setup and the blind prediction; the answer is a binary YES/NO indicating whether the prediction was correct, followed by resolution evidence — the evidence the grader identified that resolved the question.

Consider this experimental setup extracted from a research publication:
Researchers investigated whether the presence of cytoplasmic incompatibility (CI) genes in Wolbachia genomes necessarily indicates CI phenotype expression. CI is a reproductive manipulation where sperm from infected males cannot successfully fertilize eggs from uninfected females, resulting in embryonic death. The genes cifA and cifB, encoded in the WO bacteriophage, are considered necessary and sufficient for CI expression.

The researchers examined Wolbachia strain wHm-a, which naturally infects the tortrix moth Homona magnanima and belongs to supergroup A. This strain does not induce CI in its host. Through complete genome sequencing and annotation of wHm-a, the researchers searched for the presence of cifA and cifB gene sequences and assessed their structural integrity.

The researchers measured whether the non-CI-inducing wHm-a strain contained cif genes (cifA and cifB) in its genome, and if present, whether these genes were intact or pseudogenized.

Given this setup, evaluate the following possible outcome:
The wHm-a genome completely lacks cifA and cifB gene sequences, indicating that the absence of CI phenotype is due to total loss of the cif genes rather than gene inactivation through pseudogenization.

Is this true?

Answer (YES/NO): NO